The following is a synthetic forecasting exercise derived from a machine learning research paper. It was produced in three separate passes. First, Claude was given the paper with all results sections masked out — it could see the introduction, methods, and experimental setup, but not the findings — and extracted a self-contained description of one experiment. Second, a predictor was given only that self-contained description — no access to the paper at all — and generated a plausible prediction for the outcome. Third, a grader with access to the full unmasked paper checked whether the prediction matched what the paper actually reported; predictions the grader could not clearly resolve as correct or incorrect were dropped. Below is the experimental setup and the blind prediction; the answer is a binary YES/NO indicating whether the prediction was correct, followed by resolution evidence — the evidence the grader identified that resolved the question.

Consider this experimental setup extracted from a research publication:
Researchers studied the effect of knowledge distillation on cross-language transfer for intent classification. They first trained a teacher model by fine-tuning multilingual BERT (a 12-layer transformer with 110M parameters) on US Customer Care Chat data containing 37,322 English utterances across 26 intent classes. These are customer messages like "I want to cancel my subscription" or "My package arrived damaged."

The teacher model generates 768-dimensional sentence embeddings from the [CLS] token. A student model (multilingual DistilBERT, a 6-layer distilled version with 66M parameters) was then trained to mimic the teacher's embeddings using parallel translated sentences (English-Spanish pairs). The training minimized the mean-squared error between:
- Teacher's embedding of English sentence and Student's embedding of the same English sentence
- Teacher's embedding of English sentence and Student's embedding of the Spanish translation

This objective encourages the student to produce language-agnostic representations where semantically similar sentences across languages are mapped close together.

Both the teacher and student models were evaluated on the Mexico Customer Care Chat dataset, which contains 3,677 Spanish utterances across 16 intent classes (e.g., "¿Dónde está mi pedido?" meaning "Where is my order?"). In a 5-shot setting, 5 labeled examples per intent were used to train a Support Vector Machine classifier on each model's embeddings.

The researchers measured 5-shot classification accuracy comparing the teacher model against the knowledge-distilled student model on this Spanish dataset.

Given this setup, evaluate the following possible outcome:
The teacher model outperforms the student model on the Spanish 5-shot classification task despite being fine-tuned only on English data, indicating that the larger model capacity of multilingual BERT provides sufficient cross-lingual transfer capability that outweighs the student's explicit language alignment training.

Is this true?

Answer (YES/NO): NO